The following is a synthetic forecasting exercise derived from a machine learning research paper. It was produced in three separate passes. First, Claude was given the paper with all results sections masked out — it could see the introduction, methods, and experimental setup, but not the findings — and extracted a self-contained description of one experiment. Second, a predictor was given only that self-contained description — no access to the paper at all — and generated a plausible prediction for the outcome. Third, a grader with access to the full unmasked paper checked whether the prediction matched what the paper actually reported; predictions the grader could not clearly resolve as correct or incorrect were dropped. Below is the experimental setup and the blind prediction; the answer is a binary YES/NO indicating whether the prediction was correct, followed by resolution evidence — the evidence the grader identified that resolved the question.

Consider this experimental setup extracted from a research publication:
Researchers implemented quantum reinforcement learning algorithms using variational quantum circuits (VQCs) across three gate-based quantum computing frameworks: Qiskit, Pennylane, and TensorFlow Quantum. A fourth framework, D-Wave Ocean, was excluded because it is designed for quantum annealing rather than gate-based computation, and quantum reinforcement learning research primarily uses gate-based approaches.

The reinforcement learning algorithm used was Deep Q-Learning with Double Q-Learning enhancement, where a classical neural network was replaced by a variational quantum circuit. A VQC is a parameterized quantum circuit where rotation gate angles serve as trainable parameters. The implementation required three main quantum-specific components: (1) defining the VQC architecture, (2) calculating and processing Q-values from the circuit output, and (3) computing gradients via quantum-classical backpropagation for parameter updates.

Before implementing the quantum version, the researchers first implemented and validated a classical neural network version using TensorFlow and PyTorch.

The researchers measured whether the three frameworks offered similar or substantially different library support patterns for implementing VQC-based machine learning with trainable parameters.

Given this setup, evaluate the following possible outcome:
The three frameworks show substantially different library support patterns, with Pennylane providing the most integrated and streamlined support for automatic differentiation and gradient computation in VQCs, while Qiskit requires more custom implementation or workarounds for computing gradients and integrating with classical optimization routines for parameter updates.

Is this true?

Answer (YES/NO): NO